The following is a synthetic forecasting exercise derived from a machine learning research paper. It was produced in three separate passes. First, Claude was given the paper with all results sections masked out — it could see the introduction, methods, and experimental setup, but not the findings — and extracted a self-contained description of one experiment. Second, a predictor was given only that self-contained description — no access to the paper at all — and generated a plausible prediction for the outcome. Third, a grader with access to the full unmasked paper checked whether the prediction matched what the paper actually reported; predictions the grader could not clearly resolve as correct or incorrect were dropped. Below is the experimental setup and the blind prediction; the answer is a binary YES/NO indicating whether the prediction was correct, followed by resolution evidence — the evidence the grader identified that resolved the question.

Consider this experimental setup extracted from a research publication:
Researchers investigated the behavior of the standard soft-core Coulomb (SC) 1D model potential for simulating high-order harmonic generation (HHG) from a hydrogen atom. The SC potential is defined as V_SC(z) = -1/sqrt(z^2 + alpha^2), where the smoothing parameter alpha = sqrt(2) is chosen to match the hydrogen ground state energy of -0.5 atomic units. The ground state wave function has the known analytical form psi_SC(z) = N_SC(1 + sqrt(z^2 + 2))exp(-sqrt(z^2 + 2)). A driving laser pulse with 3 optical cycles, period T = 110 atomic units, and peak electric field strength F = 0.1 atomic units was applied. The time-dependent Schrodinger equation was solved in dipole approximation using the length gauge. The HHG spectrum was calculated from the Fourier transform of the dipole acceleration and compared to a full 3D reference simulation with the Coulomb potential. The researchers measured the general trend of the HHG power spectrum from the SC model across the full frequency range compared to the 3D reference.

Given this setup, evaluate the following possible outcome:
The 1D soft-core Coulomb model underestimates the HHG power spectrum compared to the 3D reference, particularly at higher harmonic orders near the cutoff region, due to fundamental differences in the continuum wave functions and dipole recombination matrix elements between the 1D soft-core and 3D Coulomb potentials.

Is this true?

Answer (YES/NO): NO